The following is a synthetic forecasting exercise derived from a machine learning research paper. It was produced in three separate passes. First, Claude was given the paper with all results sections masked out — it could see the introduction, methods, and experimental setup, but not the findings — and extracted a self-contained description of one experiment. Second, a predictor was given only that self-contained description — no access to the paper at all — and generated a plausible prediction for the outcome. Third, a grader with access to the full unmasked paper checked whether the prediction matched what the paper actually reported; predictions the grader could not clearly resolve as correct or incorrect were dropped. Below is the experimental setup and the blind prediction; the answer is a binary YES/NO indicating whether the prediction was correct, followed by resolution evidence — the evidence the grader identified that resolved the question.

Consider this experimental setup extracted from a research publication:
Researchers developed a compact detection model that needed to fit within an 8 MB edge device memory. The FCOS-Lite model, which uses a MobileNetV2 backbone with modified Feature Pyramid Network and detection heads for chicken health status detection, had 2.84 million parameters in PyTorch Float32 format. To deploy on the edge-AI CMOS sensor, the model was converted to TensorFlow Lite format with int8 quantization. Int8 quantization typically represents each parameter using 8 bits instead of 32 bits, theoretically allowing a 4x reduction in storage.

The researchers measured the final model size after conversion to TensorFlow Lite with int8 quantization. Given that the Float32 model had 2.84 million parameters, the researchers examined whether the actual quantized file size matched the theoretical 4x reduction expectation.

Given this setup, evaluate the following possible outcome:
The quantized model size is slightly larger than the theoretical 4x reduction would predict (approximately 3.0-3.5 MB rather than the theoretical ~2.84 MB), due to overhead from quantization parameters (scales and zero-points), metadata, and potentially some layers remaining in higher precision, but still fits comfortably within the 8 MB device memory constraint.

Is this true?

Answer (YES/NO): YES